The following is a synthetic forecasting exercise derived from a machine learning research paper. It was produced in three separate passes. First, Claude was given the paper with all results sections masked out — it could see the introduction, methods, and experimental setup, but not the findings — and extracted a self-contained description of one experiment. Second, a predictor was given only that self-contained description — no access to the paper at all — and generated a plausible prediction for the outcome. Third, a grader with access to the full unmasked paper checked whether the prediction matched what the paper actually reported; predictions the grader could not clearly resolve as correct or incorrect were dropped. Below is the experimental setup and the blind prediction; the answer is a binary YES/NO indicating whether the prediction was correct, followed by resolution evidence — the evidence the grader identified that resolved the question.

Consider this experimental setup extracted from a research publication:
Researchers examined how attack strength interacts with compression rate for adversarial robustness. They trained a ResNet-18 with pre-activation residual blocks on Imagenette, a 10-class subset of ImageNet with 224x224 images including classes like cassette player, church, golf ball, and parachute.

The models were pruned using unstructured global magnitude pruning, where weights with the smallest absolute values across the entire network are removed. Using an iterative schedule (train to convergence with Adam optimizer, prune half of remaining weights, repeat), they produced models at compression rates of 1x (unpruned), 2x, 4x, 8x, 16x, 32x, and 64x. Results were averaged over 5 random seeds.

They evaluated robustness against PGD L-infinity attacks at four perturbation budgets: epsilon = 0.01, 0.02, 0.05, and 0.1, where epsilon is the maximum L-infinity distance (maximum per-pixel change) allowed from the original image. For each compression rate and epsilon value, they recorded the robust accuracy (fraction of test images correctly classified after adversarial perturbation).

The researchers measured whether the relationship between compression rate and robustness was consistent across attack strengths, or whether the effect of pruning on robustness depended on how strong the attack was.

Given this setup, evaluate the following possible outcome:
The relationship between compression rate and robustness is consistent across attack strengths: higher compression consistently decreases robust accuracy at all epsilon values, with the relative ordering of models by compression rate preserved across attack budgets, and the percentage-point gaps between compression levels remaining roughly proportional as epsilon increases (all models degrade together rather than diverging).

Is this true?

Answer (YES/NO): NO